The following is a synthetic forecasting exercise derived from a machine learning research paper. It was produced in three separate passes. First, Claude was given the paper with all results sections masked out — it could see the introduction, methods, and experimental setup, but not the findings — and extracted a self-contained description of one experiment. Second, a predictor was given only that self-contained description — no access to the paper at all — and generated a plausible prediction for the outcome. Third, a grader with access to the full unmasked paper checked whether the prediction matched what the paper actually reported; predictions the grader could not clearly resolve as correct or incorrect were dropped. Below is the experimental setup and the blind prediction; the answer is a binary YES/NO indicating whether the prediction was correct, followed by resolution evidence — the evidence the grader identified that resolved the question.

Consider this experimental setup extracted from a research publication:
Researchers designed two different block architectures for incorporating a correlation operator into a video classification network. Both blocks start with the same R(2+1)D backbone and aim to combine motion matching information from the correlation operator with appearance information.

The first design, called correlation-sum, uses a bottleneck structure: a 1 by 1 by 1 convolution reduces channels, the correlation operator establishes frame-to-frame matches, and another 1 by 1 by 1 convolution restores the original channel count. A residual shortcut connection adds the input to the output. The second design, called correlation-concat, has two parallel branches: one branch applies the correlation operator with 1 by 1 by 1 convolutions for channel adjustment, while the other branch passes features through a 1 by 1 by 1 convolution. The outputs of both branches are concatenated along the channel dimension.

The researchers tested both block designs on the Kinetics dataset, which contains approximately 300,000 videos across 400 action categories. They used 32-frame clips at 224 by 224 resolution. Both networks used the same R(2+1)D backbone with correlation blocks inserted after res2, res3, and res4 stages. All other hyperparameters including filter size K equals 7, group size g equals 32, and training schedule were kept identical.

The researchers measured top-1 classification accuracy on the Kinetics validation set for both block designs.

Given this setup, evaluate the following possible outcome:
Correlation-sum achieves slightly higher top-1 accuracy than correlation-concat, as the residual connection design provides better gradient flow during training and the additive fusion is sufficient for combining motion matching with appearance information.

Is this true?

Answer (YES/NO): YES